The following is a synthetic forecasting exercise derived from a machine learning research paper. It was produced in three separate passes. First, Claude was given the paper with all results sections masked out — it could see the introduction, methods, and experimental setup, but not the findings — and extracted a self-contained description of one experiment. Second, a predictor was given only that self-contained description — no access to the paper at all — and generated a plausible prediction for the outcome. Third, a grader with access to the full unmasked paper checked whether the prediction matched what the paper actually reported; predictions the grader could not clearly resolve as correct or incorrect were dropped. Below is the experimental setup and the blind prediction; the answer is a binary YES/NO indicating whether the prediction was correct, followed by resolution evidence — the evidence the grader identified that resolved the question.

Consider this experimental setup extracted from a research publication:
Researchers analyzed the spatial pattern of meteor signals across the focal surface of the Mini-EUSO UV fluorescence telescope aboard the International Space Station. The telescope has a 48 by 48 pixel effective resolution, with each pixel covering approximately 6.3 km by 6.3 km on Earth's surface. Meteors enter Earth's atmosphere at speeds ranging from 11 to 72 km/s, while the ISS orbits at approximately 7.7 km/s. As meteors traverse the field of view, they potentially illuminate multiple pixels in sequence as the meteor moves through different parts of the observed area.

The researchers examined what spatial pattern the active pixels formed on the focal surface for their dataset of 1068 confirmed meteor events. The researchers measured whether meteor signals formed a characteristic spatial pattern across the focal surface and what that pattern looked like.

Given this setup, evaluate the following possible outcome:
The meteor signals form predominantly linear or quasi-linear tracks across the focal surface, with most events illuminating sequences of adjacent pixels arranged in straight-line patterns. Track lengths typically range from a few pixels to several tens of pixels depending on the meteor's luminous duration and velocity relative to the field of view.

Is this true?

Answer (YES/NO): NO